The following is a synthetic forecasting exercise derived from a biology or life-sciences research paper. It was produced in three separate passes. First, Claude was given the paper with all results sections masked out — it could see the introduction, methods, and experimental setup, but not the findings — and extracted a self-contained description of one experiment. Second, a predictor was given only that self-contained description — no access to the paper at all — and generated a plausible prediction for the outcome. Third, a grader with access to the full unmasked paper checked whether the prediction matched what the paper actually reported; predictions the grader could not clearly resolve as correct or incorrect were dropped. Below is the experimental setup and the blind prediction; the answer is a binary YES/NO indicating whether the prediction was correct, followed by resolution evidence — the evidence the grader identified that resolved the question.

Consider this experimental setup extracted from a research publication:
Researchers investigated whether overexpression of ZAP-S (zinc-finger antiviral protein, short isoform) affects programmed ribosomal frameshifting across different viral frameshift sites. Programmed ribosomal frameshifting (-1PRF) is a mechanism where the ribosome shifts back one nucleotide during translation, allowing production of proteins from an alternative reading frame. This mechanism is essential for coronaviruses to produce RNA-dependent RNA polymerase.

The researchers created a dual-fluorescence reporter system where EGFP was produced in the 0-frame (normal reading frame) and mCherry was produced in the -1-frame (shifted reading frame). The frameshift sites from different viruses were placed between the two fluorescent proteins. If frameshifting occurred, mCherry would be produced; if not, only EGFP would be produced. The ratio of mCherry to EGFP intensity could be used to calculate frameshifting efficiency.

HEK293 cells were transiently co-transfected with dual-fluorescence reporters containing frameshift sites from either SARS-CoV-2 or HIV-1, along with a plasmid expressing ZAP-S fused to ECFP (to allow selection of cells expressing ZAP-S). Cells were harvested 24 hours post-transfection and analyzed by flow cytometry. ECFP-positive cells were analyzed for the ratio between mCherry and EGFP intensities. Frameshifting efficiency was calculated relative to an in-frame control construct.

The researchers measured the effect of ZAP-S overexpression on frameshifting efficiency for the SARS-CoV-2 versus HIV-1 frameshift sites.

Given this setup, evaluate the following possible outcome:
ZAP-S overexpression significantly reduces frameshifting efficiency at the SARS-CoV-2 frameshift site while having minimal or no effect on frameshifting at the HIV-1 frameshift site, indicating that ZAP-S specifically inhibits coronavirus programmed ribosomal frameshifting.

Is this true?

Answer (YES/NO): YES